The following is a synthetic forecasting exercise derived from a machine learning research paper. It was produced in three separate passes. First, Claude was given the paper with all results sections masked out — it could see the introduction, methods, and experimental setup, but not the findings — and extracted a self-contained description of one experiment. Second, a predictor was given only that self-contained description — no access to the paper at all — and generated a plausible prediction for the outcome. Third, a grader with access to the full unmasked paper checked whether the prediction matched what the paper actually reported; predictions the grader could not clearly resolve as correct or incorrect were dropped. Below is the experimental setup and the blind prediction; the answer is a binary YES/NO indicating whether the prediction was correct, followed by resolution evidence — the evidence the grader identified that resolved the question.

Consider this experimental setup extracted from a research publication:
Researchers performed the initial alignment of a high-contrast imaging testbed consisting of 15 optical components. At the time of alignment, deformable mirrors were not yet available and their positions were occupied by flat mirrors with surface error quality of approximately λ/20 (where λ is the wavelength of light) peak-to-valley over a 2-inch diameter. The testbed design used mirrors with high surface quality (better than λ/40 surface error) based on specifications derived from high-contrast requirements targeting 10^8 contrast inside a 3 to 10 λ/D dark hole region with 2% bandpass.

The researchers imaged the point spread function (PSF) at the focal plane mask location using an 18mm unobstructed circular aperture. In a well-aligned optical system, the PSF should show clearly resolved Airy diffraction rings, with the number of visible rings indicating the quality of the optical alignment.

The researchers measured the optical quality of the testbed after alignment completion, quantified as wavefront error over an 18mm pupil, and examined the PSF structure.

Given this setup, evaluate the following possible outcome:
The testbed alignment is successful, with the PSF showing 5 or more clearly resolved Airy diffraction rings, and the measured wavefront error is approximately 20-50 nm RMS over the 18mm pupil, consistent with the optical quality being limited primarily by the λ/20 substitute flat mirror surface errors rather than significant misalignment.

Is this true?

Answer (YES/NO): NO